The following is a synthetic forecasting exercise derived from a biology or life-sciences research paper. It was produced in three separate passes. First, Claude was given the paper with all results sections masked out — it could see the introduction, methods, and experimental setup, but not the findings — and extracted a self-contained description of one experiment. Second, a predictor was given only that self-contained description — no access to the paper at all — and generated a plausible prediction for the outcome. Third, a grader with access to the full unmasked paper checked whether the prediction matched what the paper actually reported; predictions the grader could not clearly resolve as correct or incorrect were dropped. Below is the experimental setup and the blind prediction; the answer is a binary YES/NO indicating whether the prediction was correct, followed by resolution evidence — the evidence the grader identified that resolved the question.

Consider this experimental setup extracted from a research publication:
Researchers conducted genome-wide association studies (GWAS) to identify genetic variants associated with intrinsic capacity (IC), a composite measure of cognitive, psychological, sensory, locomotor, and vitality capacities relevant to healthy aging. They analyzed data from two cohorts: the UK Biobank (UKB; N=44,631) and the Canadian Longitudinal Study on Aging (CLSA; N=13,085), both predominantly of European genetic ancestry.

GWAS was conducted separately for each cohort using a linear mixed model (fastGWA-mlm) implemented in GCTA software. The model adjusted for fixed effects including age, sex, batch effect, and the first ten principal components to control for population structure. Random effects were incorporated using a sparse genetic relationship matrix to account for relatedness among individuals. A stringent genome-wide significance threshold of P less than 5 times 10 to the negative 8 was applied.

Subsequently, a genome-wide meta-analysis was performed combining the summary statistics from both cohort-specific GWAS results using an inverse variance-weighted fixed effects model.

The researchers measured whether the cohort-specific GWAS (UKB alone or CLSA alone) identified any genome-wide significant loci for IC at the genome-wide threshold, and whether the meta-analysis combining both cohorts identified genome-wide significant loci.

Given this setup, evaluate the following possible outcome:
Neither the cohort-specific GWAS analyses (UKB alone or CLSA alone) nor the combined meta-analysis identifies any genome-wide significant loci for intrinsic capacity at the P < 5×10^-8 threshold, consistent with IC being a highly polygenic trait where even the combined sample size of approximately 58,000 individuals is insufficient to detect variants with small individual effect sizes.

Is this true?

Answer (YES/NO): NO